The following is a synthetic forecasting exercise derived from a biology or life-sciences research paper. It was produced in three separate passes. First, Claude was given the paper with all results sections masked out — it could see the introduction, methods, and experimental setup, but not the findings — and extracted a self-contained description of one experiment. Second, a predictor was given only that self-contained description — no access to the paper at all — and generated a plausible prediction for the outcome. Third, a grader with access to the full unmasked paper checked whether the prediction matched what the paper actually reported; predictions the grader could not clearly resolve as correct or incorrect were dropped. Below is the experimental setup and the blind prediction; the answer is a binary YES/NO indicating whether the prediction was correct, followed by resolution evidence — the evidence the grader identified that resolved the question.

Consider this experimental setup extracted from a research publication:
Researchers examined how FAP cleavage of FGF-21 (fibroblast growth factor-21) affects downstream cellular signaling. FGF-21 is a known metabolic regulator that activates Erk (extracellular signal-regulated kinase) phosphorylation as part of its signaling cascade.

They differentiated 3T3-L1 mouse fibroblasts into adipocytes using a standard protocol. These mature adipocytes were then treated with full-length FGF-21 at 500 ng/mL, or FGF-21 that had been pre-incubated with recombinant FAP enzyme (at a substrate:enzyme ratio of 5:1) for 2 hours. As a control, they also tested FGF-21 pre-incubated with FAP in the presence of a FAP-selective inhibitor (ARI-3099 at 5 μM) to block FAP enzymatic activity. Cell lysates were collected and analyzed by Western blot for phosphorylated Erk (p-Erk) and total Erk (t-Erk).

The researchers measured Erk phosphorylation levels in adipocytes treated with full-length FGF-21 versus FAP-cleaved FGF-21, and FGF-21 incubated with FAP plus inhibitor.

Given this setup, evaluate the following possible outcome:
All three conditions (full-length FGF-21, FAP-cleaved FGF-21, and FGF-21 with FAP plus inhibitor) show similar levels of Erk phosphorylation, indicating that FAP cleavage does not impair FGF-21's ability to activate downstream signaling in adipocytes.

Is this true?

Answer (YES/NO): NO